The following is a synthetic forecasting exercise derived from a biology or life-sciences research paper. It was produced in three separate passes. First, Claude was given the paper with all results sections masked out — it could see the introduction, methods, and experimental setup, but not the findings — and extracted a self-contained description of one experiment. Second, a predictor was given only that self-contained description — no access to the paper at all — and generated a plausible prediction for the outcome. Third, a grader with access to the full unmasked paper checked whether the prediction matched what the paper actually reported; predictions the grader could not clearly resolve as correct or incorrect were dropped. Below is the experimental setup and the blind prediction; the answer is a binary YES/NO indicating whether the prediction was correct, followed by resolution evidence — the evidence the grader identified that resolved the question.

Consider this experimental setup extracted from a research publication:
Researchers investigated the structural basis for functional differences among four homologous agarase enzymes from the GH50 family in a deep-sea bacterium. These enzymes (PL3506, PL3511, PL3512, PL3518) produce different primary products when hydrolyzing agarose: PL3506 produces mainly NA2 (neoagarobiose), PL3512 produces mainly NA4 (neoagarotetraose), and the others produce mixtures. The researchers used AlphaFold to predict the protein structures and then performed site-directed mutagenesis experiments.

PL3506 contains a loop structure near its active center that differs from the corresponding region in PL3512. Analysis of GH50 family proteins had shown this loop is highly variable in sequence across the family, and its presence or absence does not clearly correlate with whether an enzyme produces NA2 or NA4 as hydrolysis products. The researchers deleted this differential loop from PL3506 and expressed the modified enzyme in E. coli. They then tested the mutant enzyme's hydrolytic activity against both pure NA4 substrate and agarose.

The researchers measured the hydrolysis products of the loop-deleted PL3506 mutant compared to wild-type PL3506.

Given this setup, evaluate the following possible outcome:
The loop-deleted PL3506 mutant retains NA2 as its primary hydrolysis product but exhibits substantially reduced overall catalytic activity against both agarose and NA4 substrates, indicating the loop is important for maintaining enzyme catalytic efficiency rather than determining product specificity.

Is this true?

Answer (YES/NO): NO